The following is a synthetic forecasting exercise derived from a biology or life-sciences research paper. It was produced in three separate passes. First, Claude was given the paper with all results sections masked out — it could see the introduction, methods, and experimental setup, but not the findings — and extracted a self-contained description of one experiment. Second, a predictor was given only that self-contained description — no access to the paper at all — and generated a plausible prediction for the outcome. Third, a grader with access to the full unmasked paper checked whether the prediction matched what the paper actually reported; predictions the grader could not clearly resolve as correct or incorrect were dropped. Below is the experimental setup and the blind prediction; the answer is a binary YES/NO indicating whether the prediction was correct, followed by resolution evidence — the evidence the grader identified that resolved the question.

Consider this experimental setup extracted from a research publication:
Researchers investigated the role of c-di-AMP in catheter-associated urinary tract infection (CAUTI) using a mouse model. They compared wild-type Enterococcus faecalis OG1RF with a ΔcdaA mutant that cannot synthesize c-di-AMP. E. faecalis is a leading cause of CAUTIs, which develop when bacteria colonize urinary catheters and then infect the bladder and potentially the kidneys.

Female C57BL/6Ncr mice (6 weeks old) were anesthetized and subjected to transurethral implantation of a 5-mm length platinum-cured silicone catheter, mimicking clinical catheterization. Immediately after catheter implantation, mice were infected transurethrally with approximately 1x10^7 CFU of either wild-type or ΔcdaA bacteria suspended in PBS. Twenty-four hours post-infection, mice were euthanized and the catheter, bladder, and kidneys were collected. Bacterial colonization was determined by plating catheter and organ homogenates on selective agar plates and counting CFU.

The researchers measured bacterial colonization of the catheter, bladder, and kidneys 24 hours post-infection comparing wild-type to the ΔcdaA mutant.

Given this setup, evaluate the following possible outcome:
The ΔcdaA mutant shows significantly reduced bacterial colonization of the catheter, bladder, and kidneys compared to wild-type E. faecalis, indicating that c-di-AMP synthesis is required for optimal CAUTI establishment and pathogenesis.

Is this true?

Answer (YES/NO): YES